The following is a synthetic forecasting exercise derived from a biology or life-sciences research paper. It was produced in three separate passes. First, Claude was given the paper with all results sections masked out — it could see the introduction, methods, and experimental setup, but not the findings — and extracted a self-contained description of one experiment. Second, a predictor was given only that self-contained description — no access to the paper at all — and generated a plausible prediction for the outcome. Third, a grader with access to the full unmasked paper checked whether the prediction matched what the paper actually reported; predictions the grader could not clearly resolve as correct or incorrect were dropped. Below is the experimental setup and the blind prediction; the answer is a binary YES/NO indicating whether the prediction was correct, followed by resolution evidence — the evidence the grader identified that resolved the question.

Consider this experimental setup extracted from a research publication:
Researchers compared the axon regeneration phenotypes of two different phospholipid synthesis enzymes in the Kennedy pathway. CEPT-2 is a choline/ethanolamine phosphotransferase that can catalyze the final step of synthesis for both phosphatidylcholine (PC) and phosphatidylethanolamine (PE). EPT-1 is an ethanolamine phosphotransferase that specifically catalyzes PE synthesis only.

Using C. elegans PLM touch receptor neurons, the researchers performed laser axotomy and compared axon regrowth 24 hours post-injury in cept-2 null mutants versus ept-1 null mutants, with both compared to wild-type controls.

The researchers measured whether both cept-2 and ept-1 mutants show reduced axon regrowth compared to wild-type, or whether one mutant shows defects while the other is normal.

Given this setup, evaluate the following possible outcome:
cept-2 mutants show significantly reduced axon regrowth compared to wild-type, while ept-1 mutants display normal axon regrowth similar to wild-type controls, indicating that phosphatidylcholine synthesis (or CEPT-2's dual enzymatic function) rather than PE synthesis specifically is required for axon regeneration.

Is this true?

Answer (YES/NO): NO